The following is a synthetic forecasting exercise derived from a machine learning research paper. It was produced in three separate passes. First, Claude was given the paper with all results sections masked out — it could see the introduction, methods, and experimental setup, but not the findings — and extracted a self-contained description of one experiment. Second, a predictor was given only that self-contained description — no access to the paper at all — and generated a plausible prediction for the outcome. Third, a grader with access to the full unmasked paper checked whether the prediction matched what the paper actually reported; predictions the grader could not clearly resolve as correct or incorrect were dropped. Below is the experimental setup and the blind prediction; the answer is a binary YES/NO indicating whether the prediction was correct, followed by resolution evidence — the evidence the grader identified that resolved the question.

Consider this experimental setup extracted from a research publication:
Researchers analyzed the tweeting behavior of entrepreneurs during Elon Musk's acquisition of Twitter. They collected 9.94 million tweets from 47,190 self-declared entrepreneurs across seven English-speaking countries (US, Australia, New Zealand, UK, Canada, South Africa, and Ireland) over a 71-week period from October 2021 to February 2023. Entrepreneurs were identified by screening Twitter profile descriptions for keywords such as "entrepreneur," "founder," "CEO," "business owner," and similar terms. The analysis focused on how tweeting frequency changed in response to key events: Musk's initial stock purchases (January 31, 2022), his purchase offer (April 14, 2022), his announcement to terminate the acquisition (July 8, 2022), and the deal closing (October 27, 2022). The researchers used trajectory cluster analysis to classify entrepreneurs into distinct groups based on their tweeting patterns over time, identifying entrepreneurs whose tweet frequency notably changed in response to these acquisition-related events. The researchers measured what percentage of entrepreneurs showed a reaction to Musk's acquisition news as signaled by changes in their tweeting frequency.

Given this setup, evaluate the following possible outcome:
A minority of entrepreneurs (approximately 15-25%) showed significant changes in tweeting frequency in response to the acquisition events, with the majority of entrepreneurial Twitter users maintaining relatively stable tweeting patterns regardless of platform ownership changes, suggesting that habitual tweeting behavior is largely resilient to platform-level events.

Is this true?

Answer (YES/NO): NO